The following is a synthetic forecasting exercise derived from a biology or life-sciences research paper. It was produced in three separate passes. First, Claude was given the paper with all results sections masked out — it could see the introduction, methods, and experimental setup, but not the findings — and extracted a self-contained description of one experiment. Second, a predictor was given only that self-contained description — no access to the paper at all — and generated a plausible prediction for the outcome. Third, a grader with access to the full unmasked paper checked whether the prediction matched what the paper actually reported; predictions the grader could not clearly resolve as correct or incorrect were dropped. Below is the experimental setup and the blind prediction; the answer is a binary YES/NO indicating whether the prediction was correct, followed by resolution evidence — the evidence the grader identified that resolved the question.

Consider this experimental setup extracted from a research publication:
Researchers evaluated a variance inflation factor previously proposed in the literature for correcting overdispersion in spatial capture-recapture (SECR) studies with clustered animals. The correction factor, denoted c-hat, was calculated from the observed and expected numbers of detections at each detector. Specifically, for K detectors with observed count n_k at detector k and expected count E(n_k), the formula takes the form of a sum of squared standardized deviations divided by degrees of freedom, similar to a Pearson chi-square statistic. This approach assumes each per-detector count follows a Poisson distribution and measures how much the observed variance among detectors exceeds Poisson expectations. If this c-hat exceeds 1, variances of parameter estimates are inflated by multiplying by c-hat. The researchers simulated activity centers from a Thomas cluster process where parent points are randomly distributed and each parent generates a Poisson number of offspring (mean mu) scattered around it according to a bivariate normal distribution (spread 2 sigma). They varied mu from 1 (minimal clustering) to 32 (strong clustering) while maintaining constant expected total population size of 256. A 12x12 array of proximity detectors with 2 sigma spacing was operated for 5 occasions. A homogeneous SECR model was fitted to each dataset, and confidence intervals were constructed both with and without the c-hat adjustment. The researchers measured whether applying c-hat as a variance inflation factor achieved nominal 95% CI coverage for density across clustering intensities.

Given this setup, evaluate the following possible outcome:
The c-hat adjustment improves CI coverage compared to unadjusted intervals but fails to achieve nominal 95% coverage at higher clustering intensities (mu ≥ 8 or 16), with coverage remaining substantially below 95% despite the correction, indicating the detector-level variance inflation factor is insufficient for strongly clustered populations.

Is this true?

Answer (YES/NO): NO